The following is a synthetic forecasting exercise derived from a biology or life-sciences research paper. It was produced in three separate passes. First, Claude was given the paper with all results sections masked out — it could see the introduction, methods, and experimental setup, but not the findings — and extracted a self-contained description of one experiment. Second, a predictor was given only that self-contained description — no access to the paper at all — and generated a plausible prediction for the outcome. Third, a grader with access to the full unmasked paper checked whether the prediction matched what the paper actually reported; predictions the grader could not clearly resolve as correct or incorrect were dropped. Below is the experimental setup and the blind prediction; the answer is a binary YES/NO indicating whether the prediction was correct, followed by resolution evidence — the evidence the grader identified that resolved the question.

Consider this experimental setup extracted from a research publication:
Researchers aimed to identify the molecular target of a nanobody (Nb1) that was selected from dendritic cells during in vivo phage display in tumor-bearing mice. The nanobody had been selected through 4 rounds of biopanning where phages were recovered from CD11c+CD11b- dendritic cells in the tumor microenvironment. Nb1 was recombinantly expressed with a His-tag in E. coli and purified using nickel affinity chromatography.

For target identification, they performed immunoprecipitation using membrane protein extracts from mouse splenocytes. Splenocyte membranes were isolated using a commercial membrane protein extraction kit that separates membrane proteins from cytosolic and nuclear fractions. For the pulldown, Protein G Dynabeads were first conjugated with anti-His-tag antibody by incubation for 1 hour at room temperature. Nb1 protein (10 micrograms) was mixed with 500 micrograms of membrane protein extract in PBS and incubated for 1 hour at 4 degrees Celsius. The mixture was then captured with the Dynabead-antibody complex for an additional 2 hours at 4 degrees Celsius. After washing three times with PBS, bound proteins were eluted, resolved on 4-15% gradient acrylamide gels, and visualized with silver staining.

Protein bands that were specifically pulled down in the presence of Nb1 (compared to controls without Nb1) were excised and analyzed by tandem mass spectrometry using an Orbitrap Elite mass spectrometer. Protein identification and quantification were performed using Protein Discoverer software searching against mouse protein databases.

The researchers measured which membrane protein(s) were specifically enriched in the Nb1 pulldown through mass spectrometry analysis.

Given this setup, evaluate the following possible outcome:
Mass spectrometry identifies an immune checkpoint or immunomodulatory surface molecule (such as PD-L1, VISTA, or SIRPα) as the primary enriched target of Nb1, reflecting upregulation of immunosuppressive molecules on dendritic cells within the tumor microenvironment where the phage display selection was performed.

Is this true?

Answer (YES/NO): NO